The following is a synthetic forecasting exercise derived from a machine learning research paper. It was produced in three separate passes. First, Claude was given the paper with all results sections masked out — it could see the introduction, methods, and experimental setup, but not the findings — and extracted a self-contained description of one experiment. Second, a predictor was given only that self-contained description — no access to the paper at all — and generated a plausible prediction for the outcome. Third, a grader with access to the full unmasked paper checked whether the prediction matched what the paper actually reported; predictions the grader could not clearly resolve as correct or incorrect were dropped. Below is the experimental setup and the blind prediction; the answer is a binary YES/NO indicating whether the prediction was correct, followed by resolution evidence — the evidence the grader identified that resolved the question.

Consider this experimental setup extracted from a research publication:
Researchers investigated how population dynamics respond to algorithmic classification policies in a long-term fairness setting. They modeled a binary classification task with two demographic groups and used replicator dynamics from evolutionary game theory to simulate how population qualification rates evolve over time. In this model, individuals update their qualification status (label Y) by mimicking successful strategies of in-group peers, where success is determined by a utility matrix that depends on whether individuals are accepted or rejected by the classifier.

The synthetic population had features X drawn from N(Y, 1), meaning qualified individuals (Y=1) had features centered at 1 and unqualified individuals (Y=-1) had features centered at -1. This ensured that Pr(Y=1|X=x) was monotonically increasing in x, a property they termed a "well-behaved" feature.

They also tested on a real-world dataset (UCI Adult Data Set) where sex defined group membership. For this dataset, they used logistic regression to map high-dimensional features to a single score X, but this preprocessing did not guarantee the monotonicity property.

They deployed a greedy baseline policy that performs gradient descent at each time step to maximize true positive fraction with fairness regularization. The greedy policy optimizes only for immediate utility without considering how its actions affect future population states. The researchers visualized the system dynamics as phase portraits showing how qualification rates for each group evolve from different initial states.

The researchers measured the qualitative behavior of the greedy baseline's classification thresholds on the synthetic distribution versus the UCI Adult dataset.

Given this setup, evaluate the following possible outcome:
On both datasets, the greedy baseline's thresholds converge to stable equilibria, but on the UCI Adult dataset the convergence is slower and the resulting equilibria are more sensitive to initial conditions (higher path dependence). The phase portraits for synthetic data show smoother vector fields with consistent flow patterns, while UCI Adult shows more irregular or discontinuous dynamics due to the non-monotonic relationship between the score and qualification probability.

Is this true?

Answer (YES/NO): NO